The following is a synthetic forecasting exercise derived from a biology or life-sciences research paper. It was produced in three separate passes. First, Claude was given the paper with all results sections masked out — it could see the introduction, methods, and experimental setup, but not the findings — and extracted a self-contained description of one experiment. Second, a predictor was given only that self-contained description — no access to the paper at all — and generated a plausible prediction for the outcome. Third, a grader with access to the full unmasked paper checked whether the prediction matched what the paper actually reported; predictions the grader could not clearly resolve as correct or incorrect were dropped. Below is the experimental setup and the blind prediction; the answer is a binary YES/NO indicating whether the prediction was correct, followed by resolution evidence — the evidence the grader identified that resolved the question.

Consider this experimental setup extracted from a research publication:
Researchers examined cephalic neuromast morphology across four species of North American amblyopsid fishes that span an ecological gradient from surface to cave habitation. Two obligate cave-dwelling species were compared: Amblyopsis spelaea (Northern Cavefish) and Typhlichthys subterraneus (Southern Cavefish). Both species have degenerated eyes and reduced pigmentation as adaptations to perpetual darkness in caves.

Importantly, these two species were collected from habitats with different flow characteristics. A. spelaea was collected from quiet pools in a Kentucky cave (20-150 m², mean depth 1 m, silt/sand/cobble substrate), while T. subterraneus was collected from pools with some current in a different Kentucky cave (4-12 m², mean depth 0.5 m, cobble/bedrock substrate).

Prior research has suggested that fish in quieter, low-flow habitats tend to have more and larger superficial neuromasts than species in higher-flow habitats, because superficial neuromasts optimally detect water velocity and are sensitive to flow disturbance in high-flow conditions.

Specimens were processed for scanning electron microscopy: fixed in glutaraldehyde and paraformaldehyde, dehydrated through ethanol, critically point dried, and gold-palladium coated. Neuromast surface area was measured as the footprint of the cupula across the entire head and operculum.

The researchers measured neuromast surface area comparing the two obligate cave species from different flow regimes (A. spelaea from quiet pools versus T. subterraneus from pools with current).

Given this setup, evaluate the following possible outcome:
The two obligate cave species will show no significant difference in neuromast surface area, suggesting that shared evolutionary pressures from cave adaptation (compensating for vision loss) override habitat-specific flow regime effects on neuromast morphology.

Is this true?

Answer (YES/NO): NO